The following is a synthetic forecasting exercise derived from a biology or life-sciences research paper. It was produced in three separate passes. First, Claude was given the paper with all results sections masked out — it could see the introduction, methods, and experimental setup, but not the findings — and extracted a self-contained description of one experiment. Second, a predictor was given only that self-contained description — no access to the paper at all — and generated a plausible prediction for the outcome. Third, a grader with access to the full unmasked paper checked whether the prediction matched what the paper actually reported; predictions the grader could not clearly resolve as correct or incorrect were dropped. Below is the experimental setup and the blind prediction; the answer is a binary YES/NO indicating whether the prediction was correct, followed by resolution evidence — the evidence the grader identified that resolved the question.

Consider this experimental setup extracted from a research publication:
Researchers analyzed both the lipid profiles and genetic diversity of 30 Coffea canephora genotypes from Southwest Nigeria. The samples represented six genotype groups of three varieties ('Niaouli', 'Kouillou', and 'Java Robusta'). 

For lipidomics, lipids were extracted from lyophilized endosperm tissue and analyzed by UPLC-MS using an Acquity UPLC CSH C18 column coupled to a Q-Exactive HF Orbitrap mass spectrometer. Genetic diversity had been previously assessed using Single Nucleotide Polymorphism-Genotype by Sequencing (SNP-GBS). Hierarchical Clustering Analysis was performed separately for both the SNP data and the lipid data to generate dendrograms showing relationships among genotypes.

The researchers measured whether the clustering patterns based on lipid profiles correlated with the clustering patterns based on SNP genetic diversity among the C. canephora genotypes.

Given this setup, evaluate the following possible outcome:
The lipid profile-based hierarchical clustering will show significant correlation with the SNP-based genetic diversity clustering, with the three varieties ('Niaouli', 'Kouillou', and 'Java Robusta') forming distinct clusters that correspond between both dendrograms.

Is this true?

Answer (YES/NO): NO